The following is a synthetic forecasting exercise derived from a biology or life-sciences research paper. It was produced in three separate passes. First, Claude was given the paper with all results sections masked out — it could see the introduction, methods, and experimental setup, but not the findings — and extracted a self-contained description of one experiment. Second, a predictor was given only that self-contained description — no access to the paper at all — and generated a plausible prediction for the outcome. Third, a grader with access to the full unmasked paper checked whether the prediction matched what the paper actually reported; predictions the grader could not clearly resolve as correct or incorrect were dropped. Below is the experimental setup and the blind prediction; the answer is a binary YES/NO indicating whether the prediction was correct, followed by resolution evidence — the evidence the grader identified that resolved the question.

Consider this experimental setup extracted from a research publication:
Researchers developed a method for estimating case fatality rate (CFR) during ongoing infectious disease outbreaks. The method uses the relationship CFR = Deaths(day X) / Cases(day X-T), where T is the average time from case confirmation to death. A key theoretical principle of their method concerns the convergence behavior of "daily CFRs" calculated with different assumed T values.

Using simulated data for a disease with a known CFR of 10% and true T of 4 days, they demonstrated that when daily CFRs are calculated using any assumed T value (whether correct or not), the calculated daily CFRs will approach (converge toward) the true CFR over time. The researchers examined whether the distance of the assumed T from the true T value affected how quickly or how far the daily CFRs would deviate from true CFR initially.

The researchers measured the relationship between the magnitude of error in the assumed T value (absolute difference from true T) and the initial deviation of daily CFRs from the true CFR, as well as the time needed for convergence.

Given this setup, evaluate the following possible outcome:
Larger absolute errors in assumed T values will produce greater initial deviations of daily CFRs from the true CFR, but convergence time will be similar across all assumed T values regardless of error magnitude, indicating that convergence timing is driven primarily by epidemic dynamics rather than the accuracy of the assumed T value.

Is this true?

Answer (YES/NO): NO